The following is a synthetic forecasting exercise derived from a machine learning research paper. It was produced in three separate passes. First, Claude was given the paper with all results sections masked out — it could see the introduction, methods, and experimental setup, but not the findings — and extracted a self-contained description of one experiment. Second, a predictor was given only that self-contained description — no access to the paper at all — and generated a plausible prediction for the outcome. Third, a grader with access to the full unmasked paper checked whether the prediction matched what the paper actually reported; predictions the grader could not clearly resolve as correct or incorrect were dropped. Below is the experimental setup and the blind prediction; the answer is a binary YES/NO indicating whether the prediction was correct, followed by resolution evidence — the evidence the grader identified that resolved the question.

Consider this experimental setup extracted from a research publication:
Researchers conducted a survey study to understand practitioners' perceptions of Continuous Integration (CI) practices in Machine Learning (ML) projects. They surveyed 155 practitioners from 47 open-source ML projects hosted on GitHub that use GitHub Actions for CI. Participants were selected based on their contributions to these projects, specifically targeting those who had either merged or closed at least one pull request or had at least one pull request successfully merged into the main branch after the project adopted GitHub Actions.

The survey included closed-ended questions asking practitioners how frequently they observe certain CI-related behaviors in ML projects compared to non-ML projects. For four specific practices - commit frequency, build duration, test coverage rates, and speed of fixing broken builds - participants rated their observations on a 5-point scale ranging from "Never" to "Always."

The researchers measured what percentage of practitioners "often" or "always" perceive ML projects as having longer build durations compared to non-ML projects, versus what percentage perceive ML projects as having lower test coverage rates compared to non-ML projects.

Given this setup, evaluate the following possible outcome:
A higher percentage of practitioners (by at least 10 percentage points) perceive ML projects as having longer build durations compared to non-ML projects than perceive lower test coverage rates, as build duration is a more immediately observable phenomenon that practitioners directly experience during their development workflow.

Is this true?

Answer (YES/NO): NO